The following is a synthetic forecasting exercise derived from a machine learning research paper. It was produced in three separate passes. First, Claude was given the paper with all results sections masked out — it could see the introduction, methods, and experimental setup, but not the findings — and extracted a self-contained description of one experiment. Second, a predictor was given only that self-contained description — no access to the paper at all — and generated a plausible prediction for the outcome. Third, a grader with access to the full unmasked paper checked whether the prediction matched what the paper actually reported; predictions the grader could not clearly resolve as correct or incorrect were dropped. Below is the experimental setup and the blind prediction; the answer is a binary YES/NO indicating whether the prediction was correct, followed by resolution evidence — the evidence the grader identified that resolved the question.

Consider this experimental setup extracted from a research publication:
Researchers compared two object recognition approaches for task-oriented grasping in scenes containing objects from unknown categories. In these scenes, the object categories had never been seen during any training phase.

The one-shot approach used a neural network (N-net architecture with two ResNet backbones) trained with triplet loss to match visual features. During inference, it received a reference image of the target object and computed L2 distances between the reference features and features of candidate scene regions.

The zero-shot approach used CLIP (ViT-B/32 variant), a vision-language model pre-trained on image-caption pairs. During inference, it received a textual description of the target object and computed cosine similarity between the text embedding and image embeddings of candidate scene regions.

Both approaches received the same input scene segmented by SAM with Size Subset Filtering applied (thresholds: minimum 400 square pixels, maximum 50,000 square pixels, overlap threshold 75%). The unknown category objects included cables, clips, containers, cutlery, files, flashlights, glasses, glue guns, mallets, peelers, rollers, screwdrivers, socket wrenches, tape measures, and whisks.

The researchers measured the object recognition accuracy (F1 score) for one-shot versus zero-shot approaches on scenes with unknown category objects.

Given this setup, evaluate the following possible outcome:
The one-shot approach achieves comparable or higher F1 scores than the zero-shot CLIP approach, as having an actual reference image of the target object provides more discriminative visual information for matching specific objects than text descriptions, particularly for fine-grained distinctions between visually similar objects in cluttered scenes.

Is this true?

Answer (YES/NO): YES